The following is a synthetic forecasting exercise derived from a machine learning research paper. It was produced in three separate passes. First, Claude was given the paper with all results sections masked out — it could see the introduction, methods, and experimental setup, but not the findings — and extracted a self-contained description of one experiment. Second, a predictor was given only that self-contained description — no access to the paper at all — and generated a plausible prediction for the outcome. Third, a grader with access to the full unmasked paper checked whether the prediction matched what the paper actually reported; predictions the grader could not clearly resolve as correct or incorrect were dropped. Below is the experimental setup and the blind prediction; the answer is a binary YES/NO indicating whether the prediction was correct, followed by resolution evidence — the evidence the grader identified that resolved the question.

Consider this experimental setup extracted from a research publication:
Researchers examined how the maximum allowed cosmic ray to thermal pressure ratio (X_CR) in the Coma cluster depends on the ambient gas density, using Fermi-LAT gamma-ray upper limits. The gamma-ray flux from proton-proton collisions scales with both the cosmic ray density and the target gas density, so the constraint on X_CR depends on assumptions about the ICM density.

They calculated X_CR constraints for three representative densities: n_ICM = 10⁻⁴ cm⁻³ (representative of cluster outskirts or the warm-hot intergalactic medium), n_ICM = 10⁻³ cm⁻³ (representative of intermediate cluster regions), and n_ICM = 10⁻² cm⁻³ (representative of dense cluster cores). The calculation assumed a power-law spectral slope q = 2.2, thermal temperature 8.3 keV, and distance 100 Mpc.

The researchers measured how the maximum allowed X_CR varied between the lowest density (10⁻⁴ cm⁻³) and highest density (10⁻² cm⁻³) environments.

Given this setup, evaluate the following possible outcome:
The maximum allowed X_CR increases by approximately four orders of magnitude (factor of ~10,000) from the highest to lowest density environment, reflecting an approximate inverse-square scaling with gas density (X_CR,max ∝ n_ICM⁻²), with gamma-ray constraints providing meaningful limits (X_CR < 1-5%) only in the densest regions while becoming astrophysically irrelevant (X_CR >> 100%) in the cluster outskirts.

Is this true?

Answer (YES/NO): YES